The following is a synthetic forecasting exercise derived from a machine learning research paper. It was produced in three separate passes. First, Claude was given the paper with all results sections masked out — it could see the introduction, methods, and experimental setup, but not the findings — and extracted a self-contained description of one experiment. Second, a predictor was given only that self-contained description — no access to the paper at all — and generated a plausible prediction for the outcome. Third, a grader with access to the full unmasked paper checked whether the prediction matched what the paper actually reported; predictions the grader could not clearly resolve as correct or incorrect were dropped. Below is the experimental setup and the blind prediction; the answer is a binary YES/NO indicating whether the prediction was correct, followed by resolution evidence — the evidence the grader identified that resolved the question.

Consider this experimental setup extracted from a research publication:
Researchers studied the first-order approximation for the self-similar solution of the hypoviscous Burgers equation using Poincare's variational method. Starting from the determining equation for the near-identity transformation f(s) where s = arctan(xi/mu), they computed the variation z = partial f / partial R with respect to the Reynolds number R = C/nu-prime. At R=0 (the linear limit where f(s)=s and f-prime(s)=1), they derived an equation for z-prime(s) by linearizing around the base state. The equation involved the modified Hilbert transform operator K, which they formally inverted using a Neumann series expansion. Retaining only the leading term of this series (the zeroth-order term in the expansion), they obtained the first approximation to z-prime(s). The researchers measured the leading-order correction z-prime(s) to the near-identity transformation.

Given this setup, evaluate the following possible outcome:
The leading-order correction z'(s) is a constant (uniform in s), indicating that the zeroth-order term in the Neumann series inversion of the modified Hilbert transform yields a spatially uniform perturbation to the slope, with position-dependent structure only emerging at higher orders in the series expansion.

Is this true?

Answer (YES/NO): NO